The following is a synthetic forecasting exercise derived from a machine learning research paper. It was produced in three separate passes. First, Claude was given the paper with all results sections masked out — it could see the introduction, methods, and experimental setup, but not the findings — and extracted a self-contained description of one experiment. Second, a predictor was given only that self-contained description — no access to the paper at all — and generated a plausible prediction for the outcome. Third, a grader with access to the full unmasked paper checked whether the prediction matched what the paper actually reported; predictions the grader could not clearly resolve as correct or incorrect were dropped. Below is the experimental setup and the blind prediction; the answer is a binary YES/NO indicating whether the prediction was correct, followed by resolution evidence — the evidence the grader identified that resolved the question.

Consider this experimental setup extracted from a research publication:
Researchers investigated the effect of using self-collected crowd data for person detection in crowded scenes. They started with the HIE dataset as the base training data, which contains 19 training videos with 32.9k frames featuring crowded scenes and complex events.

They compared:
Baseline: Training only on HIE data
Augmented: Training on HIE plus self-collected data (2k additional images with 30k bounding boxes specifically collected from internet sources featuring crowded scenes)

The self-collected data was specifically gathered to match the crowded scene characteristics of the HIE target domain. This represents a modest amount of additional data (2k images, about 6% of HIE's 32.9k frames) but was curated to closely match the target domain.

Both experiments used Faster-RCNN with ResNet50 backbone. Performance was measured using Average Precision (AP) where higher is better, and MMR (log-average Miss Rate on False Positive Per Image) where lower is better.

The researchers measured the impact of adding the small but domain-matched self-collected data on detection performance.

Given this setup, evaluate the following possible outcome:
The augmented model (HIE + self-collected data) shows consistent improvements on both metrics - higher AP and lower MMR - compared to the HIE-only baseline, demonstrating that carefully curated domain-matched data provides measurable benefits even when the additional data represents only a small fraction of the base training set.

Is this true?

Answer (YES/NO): YES